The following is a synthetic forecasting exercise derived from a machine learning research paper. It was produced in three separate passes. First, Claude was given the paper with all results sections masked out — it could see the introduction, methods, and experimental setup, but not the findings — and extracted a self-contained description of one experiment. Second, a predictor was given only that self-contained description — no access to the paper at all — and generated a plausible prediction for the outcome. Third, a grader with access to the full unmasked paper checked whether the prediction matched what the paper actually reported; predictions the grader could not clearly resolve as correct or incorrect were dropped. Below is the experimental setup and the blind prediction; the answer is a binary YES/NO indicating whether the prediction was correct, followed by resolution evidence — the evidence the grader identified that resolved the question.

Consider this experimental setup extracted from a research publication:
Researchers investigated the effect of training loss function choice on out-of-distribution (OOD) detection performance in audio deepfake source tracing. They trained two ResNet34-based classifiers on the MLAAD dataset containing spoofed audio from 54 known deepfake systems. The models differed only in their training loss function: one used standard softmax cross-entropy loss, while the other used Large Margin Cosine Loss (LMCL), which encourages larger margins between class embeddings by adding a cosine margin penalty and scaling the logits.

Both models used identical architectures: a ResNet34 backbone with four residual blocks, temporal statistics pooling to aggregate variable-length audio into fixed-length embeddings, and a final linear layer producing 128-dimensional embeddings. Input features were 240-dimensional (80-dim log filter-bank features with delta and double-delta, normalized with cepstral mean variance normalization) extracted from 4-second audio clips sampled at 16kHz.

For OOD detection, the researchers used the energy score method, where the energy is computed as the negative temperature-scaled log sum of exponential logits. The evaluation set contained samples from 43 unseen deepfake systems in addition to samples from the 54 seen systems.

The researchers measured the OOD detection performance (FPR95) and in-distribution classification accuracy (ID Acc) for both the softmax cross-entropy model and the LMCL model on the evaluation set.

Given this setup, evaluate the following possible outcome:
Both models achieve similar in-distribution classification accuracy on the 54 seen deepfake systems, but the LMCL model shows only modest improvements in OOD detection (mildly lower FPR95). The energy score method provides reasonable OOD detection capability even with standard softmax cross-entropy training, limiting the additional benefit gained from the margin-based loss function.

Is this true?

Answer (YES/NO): NO